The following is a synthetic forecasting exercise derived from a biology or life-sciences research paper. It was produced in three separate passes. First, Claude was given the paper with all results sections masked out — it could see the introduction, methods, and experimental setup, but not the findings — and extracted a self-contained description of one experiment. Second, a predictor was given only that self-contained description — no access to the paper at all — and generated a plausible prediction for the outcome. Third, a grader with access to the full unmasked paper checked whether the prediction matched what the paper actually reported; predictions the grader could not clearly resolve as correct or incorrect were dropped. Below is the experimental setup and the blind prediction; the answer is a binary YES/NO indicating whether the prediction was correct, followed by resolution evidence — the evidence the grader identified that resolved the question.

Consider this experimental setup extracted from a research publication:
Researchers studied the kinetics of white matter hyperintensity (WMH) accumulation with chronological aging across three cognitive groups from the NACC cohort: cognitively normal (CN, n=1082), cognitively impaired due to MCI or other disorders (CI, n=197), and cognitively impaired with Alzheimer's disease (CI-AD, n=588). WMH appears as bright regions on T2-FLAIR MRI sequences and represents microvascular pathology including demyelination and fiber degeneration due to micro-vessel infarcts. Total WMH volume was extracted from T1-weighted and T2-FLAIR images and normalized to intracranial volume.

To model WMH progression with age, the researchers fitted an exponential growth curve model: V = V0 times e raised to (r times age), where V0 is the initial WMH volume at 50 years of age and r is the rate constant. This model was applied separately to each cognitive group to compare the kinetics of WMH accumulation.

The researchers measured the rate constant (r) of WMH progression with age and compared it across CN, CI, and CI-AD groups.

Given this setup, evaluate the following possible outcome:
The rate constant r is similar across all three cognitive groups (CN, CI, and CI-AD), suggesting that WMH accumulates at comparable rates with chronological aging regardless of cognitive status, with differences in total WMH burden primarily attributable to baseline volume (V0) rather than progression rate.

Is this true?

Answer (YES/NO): NO